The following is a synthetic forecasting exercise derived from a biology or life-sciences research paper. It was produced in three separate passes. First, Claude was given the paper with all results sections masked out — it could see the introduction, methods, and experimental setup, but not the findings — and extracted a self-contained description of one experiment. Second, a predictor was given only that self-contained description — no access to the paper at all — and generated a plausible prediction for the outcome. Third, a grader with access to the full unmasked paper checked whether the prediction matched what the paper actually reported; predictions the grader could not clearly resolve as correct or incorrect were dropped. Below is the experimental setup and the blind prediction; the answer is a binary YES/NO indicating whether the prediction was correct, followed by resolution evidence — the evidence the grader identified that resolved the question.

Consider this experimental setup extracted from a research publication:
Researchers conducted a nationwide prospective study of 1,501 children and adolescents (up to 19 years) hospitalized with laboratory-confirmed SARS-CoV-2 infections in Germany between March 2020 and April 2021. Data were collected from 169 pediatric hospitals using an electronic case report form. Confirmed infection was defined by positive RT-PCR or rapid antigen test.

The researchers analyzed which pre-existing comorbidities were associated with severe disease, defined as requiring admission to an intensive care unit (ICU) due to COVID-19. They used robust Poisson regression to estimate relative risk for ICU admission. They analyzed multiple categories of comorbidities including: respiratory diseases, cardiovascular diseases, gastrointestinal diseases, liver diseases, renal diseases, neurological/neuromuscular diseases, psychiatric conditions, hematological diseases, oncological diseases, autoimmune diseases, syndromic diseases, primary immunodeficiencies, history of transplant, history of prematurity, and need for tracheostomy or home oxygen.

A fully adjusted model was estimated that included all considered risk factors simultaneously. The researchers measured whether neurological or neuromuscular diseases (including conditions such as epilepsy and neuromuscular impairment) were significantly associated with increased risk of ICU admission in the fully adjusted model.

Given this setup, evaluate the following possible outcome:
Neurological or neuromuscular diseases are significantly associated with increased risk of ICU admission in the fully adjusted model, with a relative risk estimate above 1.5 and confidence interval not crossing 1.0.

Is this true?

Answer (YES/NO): NO